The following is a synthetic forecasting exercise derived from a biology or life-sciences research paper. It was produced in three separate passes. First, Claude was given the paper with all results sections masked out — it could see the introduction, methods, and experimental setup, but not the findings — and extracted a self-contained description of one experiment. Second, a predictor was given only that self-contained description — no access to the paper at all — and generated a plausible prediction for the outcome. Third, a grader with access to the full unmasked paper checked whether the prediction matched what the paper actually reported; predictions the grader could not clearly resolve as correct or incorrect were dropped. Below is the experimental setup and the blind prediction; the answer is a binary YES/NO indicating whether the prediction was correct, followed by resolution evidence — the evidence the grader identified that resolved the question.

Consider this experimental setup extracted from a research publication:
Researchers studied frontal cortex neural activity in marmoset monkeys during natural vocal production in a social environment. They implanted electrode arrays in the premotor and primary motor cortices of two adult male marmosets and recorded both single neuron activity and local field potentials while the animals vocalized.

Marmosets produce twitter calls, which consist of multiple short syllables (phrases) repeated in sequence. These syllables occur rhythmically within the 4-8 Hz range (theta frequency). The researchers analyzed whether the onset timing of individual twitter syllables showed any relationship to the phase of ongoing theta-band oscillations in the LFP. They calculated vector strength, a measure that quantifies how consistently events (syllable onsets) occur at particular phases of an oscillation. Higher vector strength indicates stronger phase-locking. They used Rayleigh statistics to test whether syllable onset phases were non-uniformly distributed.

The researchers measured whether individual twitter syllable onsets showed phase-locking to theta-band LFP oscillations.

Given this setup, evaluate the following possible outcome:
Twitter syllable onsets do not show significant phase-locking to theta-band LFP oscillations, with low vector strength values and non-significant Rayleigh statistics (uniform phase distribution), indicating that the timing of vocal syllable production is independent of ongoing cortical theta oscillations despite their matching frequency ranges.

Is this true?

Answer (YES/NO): NO